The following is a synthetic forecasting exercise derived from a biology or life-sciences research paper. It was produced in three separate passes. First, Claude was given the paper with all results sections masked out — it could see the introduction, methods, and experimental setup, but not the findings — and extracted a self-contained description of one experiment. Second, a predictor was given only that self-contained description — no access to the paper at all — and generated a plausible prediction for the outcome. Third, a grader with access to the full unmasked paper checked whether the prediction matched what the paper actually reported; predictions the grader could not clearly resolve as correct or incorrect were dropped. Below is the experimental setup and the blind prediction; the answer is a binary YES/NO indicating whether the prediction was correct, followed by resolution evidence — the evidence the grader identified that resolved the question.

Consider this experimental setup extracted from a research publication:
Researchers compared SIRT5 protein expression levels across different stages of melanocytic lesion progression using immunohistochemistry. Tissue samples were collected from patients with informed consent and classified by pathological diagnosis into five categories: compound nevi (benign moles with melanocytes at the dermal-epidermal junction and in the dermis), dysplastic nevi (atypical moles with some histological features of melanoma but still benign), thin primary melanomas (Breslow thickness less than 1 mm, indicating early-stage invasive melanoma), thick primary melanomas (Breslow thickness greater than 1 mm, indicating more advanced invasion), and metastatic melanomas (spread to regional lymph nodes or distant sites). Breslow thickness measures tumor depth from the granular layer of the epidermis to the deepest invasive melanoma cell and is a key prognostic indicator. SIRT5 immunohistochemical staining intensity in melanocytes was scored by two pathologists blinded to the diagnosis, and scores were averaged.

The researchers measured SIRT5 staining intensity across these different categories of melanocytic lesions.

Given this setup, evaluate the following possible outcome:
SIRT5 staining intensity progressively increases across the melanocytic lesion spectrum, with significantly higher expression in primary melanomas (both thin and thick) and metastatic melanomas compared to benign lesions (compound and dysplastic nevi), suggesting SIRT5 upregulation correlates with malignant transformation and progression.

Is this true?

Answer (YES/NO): NO